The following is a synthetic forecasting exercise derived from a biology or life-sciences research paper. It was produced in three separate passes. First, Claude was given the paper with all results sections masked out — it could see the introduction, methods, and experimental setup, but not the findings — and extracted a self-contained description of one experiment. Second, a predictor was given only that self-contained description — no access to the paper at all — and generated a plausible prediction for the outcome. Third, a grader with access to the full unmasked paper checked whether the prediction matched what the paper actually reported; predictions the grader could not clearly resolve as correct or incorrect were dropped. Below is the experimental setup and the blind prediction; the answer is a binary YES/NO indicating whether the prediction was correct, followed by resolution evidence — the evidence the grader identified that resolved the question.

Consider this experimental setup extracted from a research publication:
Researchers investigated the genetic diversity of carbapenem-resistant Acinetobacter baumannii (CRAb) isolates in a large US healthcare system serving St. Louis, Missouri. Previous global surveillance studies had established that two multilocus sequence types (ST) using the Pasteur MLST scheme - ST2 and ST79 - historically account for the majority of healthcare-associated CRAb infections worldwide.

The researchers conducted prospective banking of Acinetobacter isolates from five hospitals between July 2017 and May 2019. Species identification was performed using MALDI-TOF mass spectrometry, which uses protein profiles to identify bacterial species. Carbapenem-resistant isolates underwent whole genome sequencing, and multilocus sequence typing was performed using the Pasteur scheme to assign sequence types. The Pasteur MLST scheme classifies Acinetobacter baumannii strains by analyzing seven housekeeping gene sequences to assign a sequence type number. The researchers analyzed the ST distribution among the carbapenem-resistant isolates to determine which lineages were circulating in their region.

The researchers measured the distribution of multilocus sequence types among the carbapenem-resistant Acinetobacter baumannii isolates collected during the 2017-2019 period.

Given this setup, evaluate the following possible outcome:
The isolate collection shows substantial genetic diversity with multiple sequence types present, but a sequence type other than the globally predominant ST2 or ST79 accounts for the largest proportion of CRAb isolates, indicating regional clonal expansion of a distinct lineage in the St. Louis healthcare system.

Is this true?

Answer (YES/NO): YES